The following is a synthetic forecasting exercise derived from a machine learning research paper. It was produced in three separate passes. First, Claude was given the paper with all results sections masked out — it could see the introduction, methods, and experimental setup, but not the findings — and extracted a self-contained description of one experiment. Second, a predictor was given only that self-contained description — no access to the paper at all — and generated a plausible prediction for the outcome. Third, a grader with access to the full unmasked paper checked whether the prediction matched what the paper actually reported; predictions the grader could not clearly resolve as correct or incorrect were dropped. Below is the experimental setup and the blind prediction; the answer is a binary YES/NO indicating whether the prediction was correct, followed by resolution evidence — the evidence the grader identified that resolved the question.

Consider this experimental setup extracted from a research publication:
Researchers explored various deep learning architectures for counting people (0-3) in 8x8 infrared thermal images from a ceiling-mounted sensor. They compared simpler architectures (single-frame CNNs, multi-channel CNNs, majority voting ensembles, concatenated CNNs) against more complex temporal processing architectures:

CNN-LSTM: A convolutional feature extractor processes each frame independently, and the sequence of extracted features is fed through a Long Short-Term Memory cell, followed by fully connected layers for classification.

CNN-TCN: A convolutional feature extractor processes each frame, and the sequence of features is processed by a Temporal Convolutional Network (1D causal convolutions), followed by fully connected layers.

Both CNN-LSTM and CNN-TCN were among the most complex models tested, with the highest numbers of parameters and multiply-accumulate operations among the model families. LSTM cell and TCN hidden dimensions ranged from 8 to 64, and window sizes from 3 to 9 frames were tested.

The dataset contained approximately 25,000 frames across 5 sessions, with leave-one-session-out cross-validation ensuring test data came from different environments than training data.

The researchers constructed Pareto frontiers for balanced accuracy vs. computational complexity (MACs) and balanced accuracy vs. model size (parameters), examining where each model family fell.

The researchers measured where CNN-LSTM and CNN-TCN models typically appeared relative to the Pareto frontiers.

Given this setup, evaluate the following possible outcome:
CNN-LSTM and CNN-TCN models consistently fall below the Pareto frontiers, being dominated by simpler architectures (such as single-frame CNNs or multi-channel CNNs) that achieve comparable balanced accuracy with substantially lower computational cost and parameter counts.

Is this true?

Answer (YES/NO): NO